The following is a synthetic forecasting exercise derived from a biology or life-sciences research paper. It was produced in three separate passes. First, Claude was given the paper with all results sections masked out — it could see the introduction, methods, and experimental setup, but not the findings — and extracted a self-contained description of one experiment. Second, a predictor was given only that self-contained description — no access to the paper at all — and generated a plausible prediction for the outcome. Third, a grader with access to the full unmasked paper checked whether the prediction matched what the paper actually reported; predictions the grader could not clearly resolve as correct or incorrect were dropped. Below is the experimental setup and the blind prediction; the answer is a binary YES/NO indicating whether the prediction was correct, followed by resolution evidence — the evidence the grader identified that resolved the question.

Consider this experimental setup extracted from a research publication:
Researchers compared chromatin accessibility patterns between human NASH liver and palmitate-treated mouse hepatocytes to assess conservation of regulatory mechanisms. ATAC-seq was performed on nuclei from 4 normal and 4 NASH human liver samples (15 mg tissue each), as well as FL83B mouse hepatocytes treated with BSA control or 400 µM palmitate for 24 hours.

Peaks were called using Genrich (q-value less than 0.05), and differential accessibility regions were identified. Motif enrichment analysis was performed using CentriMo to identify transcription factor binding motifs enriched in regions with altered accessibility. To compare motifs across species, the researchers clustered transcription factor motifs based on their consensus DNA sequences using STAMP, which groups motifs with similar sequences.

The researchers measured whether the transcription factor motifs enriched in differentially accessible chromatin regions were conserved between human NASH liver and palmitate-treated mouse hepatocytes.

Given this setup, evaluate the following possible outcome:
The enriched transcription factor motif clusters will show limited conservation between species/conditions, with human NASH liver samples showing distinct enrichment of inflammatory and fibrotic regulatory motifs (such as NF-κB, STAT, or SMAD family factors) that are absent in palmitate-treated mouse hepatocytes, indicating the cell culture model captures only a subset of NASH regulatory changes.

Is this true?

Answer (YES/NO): NO